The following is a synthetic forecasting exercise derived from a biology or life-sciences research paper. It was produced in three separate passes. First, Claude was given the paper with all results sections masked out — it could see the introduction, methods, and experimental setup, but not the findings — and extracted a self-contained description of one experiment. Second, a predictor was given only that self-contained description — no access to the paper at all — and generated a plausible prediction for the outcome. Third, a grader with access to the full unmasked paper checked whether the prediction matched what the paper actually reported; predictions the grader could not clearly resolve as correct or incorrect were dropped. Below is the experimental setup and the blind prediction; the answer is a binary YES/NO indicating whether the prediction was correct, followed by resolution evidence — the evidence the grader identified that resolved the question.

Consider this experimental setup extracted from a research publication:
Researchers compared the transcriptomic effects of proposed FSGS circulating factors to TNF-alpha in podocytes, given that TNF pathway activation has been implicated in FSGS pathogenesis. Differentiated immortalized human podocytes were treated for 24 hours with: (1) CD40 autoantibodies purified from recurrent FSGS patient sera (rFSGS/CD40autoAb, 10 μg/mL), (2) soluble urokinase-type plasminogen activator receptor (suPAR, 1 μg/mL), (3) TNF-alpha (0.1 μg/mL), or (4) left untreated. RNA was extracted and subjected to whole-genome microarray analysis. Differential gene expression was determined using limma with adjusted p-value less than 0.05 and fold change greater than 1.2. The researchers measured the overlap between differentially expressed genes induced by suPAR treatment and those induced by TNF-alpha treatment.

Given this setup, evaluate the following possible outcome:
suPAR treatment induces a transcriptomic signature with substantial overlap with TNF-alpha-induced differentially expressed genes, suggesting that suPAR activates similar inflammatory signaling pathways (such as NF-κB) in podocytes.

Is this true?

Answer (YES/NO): NO